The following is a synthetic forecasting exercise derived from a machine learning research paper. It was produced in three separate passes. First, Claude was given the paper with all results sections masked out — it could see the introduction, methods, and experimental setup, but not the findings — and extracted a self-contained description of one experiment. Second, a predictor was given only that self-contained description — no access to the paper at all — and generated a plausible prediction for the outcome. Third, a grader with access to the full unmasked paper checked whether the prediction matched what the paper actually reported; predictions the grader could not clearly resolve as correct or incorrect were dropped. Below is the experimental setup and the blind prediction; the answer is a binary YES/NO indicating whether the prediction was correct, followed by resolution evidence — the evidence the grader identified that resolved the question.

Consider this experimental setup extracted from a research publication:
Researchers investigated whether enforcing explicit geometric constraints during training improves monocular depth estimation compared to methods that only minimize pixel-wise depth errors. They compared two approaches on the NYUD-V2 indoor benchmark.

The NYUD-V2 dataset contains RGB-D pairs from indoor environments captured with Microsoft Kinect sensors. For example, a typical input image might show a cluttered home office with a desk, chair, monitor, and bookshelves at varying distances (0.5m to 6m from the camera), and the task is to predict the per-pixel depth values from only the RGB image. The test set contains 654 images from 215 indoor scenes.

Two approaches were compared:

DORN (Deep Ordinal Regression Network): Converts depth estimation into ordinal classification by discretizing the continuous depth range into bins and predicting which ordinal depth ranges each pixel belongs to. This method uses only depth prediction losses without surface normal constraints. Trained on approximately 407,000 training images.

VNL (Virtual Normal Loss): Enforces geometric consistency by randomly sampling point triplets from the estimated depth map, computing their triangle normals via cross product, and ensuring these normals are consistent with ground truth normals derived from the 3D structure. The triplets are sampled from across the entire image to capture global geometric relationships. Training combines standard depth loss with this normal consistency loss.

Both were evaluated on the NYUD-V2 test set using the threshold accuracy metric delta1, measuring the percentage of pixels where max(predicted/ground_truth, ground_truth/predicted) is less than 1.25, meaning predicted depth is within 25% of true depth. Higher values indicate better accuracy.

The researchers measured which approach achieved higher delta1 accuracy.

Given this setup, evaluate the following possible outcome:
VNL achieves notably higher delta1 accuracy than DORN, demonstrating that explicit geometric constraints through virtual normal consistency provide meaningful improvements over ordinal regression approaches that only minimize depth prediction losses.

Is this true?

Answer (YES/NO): YES